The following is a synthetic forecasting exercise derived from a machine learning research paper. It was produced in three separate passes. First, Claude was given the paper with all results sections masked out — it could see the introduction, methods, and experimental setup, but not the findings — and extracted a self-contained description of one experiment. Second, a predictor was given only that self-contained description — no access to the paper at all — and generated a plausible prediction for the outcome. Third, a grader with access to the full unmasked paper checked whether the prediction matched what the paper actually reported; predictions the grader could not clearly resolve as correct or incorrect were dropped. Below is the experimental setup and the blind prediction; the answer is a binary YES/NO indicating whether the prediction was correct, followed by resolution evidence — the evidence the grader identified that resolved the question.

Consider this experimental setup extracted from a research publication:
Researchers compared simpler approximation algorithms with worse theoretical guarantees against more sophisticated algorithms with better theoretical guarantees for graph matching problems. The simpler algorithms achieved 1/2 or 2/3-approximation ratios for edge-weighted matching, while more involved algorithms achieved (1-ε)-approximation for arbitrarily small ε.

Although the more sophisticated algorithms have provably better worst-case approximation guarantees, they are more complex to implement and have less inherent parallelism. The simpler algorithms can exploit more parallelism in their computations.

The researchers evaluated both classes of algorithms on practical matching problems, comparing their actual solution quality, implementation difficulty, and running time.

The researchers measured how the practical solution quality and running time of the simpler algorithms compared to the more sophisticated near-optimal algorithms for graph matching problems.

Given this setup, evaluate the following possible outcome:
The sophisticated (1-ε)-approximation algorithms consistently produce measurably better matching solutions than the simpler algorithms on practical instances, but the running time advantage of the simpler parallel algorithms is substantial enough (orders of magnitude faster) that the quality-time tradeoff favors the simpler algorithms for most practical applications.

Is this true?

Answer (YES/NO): NO